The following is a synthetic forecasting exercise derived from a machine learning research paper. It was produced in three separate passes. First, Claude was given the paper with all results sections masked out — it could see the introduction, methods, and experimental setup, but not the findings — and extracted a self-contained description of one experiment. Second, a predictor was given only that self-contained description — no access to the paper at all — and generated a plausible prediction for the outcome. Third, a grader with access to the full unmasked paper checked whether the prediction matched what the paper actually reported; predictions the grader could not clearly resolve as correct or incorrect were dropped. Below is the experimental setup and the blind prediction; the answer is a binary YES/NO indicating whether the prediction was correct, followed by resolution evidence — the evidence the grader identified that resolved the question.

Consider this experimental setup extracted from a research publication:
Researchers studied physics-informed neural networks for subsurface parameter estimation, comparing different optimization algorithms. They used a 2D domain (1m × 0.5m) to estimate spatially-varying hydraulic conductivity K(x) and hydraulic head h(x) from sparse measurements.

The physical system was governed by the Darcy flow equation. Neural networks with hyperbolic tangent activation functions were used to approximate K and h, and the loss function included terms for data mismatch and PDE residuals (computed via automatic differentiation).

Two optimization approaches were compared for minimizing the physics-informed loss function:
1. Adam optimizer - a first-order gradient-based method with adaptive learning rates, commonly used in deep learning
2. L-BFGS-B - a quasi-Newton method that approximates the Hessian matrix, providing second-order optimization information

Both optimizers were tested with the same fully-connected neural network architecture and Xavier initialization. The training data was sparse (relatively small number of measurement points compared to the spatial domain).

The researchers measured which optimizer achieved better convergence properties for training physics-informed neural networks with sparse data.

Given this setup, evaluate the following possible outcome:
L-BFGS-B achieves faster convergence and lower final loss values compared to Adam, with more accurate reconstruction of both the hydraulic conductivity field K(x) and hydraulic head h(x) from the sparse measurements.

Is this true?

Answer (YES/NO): YES